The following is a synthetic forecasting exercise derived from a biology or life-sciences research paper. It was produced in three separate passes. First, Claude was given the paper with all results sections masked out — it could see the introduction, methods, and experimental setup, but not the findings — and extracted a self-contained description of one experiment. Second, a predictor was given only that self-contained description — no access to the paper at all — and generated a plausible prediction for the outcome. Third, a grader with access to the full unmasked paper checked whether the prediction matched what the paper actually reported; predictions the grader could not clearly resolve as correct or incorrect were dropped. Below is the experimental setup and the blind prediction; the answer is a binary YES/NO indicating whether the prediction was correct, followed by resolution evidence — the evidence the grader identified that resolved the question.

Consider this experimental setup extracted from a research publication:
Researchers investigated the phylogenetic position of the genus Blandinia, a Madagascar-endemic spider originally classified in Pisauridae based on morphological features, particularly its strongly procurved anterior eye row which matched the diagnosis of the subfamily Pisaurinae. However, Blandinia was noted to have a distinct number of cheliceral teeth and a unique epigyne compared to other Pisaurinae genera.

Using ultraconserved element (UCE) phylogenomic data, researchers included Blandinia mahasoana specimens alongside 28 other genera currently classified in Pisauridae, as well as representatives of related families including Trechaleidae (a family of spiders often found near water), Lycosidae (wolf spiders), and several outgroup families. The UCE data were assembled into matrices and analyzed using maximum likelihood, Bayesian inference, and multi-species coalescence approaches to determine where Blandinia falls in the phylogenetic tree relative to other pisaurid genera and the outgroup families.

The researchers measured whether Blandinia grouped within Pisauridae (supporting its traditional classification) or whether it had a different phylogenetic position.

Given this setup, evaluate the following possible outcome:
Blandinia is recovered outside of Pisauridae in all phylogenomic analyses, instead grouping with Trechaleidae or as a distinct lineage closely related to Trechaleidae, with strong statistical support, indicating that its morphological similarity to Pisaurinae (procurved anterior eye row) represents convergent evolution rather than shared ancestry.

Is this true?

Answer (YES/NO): NO